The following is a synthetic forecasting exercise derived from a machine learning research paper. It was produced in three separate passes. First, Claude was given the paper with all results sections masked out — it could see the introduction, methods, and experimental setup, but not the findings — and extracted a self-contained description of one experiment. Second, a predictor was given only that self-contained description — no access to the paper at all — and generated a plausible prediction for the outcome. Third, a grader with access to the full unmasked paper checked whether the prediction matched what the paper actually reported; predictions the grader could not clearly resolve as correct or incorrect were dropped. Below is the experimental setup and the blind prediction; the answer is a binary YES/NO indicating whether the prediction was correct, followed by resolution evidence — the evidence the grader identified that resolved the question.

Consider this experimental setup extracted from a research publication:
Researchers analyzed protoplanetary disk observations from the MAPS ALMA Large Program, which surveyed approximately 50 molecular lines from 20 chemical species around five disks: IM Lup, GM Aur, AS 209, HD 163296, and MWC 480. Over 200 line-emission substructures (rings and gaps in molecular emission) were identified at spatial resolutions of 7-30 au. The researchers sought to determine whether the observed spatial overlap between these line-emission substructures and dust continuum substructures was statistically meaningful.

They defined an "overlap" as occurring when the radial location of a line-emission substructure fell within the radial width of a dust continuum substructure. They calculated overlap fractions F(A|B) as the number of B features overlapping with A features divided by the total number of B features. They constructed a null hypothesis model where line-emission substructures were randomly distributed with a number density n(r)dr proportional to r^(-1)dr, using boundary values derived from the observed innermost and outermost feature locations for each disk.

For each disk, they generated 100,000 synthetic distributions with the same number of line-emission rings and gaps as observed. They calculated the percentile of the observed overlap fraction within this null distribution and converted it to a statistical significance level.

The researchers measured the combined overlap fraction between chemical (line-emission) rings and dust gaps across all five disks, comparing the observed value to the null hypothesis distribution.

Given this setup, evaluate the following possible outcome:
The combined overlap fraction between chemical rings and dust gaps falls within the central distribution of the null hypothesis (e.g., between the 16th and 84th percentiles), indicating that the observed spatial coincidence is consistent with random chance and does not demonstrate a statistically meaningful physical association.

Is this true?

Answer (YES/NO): NO